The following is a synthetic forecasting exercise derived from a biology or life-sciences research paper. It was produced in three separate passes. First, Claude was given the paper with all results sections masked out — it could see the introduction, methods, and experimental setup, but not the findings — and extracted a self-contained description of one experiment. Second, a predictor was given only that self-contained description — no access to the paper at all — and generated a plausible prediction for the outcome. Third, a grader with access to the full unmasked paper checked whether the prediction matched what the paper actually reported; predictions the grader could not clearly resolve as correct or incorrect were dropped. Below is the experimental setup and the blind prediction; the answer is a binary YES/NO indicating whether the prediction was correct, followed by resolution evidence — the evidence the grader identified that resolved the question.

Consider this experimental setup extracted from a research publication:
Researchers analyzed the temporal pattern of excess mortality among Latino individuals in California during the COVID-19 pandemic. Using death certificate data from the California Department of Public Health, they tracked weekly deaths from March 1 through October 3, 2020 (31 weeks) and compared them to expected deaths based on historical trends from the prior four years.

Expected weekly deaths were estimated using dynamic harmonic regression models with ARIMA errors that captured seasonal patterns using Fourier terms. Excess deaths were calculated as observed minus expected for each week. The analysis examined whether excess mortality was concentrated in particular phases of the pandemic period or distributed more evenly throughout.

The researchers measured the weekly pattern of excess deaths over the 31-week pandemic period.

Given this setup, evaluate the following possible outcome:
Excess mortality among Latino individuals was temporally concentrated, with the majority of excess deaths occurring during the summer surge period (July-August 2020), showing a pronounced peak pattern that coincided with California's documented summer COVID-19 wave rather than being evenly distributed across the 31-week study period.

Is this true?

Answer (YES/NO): YES